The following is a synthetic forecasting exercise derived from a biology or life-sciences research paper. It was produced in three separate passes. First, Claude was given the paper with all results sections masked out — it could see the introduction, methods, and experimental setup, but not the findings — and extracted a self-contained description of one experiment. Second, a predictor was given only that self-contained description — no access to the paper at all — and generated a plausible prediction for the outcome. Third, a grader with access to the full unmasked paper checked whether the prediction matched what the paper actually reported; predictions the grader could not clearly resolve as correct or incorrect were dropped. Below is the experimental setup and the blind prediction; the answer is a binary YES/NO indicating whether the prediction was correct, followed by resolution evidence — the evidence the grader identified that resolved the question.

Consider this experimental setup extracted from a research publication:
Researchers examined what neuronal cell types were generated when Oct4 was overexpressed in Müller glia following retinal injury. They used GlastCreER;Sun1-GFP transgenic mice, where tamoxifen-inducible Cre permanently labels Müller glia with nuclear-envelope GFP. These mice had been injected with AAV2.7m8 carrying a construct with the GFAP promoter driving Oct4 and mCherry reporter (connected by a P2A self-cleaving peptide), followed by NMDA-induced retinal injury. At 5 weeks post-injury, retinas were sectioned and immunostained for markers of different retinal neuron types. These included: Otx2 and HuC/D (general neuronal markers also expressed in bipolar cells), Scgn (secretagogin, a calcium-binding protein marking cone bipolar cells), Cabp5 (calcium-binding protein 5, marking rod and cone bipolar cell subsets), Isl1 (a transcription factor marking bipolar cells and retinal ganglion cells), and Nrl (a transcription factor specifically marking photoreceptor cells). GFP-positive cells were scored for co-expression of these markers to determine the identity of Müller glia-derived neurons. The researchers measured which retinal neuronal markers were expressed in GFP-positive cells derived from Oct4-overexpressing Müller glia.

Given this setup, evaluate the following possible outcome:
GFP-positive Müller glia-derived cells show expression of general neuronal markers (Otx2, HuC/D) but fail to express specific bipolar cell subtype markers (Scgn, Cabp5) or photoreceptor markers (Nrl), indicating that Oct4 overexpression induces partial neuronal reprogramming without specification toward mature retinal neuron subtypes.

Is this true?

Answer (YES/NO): NO